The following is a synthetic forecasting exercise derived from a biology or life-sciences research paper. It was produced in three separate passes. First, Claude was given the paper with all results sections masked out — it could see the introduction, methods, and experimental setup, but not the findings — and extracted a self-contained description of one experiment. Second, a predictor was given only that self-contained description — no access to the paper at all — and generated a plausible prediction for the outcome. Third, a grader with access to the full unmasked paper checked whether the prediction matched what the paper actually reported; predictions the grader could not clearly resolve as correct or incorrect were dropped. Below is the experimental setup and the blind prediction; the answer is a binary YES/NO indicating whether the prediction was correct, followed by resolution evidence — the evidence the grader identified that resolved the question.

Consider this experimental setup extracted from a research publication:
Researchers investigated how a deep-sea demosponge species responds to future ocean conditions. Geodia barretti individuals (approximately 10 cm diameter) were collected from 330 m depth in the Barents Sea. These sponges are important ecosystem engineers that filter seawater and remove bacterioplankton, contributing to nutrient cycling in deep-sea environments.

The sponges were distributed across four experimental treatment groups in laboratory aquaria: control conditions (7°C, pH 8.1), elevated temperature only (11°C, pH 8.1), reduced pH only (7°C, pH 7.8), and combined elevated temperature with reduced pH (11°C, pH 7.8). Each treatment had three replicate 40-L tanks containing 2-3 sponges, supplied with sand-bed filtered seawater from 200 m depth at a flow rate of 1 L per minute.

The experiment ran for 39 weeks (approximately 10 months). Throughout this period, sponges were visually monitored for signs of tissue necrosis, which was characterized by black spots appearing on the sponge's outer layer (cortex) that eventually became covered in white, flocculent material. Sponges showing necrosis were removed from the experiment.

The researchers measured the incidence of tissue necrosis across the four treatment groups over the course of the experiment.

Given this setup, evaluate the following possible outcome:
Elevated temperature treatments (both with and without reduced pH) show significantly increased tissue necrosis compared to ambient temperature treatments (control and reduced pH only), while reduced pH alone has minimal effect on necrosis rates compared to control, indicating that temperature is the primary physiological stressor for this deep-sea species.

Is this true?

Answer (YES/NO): NO